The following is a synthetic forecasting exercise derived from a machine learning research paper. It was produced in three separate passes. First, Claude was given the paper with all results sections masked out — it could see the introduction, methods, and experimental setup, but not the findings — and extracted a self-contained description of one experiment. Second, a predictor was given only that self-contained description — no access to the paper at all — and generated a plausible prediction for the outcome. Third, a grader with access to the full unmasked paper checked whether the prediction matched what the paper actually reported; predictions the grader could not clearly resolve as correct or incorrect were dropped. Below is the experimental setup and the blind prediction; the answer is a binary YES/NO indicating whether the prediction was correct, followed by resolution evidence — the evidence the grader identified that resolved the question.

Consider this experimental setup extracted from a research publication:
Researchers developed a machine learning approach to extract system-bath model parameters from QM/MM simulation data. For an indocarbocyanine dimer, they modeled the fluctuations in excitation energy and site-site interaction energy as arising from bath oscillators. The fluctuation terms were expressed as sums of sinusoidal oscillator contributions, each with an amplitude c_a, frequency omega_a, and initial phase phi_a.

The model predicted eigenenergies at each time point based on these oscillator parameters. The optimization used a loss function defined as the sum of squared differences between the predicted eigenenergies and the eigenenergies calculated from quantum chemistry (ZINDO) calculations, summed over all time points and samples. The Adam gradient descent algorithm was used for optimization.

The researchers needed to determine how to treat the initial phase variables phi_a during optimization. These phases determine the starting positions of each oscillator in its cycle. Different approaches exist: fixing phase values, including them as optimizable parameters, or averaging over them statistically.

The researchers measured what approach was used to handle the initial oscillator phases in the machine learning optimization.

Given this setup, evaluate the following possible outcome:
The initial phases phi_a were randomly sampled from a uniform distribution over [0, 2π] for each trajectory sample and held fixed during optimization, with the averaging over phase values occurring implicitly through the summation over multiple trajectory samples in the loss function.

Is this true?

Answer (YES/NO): NO